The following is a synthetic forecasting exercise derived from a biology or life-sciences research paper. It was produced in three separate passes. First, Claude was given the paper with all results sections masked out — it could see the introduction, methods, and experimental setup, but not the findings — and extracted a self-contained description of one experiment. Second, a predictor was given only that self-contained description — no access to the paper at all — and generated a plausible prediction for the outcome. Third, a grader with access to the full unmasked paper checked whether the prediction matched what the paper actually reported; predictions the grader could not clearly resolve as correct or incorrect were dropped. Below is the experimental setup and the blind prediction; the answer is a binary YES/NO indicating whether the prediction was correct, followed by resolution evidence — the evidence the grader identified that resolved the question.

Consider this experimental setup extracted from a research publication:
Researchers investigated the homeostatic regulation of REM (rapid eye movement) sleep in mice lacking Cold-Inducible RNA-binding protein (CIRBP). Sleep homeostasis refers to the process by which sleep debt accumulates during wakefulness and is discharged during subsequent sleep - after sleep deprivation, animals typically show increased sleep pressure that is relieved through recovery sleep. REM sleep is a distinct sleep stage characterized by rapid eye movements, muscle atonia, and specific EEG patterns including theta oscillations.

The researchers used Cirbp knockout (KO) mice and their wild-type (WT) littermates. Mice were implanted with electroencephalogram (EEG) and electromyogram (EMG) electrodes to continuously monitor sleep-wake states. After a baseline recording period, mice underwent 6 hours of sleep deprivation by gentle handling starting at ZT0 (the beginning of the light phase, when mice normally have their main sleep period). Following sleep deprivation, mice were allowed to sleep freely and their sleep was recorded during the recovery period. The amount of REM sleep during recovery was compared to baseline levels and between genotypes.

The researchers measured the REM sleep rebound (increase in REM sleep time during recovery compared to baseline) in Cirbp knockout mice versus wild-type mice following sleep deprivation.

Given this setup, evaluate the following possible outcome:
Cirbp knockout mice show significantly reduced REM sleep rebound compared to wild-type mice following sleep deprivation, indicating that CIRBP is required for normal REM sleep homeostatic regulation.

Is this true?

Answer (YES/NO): YES